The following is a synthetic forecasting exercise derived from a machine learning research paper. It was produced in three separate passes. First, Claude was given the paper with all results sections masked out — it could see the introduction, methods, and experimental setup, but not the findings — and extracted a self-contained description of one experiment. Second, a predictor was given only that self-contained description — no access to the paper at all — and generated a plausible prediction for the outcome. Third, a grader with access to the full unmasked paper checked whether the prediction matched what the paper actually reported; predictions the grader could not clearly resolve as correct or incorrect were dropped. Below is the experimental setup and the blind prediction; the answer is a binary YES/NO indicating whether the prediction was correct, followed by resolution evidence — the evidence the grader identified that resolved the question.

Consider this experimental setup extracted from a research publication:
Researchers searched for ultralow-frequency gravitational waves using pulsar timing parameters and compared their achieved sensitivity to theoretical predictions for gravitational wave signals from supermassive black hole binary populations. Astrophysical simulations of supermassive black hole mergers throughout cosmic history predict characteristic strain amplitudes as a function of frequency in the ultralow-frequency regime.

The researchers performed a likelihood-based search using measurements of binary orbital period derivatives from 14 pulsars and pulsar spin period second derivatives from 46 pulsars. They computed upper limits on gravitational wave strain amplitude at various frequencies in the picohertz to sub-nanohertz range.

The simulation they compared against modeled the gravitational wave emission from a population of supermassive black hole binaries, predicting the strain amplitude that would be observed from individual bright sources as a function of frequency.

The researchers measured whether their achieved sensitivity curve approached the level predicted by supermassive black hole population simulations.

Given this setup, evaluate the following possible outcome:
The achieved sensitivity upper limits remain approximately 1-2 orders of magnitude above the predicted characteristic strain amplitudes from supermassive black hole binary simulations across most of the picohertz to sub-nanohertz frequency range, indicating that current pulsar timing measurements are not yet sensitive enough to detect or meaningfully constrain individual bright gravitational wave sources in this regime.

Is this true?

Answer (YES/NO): NO